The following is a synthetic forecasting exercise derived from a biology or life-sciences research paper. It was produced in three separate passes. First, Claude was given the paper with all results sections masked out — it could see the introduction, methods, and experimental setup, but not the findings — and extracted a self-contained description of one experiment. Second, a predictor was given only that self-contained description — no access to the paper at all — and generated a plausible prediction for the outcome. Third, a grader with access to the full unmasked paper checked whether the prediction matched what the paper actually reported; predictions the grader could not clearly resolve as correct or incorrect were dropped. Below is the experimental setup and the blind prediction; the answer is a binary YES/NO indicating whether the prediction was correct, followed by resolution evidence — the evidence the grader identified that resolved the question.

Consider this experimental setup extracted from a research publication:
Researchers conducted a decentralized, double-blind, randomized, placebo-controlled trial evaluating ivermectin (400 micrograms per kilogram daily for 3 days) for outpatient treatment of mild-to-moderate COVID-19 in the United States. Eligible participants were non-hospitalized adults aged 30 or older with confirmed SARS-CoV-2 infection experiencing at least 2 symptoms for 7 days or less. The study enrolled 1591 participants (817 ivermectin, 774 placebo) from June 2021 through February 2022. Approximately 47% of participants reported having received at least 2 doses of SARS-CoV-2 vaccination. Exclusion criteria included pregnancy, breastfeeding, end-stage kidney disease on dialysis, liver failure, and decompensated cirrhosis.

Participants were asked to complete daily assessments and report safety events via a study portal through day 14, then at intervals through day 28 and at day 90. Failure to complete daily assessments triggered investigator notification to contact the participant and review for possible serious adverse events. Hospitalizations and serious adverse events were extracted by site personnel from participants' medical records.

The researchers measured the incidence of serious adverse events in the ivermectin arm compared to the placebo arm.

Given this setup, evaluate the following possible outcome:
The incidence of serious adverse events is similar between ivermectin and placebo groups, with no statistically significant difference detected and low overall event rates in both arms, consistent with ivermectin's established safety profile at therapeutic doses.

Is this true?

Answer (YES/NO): YES